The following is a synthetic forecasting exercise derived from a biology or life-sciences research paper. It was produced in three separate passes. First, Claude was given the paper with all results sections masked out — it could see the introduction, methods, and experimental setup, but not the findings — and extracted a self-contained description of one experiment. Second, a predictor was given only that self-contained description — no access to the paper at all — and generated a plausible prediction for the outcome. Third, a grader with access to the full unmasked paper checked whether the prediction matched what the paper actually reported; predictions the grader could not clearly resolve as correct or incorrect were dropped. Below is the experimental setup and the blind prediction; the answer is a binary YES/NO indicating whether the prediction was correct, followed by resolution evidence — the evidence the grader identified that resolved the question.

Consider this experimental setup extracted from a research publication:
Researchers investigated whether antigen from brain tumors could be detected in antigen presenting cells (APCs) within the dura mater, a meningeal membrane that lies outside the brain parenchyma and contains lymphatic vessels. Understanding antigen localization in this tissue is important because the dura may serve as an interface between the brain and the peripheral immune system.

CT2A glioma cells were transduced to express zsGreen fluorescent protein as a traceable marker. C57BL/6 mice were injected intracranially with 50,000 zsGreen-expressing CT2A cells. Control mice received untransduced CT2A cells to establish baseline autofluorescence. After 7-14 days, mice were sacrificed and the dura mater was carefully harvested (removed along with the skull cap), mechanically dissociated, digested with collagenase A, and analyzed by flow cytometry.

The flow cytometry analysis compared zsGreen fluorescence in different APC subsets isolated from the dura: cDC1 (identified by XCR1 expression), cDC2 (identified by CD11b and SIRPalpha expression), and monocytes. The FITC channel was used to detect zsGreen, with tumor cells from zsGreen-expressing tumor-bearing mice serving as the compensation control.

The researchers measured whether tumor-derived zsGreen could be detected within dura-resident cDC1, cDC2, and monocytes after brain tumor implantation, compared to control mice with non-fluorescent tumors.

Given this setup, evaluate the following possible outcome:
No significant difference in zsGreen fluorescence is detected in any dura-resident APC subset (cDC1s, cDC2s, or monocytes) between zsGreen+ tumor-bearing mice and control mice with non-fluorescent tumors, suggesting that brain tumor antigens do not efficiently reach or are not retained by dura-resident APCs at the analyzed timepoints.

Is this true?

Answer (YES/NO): NO